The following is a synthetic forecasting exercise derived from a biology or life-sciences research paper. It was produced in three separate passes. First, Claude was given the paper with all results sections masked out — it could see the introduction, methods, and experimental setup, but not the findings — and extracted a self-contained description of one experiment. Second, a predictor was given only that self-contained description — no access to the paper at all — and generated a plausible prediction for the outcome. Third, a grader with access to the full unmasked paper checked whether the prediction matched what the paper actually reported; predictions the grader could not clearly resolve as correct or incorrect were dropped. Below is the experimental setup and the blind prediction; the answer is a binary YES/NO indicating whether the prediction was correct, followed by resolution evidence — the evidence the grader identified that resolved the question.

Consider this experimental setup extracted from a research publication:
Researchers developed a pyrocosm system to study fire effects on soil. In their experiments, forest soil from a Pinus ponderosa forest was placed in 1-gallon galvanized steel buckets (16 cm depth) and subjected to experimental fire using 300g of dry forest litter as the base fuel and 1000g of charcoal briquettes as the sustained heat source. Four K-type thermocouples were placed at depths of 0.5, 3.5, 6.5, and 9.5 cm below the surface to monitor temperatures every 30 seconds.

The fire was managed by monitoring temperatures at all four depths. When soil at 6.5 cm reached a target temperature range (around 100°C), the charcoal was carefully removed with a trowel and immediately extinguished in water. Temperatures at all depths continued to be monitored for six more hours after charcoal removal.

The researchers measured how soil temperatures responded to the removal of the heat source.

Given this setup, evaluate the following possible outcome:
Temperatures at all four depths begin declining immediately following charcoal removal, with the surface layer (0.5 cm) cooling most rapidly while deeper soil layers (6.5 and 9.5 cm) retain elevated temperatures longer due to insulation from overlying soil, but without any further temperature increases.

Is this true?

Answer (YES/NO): NO